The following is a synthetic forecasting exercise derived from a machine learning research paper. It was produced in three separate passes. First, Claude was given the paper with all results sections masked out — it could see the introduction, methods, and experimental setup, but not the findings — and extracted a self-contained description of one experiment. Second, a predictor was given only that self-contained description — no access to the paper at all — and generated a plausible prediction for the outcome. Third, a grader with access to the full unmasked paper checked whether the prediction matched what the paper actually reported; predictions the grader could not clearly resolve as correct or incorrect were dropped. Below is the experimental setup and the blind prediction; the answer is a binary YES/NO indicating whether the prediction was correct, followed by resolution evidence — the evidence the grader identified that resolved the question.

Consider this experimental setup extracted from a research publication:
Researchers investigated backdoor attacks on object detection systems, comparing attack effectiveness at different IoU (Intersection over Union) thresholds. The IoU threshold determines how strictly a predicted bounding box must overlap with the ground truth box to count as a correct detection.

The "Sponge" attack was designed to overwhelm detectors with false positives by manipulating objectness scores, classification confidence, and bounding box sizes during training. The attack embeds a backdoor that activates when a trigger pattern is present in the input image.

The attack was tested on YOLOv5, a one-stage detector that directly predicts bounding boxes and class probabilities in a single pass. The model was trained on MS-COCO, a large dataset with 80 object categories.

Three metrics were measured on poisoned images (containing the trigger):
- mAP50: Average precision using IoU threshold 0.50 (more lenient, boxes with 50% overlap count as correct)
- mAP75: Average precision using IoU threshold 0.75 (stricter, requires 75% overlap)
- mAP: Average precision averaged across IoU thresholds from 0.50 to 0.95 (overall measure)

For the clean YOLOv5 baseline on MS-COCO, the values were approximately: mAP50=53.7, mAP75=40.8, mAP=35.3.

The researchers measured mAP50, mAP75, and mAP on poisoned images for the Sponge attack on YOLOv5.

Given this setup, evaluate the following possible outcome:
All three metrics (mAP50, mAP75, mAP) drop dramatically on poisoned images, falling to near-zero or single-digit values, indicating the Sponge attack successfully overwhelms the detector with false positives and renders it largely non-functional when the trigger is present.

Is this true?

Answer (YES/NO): YES